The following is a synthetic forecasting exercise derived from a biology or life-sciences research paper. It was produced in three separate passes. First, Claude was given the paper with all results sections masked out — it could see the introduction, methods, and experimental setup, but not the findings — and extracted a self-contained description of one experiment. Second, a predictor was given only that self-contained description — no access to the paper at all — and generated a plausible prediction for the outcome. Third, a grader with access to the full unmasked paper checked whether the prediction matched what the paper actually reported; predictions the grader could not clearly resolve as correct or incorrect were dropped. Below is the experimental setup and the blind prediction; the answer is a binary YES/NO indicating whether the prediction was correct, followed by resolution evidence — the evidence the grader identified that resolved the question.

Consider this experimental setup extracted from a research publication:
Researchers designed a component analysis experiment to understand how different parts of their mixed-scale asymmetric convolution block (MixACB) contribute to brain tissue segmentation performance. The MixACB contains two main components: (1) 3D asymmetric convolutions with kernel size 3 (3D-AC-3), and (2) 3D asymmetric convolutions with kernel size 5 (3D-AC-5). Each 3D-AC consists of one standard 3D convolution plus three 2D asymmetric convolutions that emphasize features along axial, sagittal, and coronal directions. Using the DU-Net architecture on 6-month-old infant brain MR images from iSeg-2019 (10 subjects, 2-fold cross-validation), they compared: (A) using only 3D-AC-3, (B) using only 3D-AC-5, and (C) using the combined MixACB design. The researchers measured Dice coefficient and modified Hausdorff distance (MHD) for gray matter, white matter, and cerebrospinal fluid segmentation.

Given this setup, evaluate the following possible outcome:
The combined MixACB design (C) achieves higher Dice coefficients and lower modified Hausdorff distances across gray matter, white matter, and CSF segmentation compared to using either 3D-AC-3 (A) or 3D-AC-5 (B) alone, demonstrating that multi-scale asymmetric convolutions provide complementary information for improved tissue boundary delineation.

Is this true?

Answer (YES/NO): YES